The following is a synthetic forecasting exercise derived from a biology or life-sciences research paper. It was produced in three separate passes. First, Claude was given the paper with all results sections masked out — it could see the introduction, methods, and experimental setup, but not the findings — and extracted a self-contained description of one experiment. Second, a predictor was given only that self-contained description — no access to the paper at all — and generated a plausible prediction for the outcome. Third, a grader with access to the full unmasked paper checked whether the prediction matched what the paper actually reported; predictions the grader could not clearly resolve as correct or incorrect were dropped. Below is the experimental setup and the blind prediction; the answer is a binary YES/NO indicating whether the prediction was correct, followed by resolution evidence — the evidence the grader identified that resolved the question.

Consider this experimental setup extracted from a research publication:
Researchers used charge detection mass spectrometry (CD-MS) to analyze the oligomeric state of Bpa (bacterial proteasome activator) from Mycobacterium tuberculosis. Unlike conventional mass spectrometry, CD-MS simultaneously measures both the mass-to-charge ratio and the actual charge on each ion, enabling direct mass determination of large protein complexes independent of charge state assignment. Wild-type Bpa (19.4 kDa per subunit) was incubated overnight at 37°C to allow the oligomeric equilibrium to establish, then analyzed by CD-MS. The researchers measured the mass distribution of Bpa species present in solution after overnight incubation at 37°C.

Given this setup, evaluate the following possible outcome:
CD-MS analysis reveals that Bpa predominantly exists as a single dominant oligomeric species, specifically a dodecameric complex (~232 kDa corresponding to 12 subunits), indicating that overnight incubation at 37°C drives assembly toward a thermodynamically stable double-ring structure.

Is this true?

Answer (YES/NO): YES